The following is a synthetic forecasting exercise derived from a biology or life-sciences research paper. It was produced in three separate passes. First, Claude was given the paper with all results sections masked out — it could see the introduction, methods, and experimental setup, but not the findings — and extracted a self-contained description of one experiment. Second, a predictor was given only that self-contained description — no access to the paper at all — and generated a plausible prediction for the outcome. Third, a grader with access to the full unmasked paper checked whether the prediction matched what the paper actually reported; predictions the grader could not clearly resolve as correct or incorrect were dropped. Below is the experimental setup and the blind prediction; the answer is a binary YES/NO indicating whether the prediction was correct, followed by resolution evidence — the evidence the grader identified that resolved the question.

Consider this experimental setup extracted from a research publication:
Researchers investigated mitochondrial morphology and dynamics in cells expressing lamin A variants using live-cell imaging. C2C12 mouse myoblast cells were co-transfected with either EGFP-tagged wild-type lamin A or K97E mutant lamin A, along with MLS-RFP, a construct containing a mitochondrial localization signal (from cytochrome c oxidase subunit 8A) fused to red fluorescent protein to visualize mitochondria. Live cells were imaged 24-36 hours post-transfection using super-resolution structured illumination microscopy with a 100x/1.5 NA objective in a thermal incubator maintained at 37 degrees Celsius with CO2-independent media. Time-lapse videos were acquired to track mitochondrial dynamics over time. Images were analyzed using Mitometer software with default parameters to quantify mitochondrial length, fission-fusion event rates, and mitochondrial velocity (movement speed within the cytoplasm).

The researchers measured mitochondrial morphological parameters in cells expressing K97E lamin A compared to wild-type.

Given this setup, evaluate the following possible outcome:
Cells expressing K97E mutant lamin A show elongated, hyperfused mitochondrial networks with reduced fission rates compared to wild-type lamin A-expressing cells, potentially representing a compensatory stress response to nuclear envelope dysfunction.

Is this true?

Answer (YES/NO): NO